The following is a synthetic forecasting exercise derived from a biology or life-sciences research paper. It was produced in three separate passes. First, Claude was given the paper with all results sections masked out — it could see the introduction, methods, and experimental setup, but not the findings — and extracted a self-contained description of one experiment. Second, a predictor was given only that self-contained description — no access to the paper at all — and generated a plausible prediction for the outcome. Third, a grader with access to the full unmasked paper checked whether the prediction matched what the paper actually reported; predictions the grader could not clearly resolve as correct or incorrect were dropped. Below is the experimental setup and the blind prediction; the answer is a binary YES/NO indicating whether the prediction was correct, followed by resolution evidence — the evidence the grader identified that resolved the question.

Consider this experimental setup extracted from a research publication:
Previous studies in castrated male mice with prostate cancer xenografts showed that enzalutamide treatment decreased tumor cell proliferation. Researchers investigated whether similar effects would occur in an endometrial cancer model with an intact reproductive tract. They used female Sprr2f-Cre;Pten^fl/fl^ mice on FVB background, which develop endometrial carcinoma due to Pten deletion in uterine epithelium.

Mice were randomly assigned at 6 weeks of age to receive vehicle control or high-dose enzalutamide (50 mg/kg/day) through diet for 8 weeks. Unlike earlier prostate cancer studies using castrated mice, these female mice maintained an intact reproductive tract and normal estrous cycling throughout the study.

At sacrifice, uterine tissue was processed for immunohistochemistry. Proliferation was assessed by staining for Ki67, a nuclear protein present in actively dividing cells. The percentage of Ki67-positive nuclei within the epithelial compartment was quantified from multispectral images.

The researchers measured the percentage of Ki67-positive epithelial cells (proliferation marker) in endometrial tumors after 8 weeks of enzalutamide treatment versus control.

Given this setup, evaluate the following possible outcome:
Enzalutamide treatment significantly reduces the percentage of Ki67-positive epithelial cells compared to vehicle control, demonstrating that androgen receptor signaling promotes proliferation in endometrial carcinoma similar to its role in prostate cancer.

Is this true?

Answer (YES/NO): NO